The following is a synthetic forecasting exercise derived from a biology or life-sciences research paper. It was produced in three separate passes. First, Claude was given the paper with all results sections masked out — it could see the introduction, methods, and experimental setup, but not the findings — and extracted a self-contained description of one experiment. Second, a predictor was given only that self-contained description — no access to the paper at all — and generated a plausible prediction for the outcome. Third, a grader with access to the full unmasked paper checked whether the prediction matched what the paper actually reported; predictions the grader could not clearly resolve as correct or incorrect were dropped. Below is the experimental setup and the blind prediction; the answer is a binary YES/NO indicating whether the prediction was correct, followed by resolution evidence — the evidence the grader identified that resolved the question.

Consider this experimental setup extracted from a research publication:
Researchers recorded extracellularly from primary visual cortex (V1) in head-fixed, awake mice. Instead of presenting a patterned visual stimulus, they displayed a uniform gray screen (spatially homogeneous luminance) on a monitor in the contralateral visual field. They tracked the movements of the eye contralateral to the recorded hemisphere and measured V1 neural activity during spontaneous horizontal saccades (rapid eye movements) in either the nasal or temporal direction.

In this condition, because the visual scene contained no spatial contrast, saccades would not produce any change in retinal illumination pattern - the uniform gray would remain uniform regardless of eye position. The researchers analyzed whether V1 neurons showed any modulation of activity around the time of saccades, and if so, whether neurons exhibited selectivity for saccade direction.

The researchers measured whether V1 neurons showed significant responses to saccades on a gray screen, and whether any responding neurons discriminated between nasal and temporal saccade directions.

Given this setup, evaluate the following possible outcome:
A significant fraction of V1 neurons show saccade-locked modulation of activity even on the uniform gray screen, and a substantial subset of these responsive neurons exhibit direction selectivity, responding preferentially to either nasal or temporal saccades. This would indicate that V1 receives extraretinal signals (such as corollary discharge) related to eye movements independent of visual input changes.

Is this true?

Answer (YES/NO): YES